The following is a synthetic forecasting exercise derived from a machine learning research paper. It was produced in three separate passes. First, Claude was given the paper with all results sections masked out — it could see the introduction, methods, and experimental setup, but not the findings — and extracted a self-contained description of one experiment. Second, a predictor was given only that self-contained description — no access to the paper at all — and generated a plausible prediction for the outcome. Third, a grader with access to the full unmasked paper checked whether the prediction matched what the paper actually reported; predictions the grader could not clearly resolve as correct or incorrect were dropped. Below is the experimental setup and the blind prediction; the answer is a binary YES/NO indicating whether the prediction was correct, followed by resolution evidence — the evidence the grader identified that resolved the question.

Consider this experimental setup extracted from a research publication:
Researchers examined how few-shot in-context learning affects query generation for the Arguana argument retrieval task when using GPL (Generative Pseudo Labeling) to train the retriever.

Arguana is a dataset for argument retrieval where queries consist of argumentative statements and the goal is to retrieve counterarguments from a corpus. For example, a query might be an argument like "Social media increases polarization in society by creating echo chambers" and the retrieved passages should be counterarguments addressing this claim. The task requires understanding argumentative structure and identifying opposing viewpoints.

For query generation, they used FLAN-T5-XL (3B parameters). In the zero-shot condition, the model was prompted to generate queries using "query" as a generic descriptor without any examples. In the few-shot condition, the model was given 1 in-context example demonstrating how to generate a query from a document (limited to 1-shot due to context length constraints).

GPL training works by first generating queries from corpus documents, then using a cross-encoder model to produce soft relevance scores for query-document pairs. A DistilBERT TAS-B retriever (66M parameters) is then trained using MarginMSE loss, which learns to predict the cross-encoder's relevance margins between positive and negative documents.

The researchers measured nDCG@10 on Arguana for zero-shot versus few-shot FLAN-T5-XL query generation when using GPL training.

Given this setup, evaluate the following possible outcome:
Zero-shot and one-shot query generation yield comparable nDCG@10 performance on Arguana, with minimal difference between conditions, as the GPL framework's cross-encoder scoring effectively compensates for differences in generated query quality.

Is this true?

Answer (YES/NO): NO